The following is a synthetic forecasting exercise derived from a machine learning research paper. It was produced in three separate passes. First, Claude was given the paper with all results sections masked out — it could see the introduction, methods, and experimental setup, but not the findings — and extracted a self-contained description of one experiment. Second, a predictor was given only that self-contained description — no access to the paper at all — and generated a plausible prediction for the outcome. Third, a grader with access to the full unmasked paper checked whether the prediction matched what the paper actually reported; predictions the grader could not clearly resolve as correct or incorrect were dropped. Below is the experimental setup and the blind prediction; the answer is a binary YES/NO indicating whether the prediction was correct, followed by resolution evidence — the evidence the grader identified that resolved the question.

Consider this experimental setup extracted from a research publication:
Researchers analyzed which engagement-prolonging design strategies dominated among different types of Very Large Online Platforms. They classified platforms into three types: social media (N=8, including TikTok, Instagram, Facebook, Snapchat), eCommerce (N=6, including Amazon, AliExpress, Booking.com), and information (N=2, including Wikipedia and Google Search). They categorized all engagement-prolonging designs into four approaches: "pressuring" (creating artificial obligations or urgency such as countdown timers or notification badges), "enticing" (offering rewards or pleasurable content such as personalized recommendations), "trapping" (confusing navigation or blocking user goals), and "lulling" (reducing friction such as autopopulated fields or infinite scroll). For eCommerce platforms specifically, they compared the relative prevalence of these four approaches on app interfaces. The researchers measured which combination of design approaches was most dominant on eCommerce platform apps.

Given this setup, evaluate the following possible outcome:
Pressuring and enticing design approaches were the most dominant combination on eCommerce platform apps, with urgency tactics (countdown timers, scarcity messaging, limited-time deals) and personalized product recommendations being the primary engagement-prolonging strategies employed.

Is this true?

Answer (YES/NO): NO